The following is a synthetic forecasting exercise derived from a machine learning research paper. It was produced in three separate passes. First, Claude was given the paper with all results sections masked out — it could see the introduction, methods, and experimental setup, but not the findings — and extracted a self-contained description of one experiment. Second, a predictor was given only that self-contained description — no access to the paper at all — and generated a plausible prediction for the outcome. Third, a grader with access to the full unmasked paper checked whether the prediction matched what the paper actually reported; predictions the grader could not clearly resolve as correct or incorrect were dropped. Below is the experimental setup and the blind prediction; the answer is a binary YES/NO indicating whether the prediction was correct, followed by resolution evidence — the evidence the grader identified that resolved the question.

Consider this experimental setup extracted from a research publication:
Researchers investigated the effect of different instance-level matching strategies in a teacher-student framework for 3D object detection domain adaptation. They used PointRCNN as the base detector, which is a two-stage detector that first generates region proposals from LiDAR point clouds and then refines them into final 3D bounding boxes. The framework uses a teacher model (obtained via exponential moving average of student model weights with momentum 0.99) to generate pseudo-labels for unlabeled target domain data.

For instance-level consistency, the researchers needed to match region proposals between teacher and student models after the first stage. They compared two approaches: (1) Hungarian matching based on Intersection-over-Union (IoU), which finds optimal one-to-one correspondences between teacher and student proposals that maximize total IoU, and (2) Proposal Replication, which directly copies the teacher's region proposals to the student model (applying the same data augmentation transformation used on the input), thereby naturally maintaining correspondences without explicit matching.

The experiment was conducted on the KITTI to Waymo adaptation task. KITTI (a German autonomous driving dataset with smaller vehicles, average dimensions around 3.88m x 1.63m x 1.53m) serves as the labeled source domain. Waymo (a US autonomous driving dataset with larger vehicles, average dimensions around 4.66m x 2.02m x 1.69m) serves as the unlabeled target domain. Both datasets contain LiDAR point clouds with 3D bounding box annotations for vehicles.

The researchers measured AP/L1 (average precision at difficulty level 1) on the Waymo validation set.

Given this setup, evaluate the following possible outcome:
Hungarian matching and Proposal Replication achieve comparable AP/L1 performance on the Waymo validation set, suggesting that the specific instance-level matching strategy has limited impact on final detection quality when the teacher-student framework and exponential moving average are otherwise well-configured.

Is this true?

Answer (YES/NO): NO